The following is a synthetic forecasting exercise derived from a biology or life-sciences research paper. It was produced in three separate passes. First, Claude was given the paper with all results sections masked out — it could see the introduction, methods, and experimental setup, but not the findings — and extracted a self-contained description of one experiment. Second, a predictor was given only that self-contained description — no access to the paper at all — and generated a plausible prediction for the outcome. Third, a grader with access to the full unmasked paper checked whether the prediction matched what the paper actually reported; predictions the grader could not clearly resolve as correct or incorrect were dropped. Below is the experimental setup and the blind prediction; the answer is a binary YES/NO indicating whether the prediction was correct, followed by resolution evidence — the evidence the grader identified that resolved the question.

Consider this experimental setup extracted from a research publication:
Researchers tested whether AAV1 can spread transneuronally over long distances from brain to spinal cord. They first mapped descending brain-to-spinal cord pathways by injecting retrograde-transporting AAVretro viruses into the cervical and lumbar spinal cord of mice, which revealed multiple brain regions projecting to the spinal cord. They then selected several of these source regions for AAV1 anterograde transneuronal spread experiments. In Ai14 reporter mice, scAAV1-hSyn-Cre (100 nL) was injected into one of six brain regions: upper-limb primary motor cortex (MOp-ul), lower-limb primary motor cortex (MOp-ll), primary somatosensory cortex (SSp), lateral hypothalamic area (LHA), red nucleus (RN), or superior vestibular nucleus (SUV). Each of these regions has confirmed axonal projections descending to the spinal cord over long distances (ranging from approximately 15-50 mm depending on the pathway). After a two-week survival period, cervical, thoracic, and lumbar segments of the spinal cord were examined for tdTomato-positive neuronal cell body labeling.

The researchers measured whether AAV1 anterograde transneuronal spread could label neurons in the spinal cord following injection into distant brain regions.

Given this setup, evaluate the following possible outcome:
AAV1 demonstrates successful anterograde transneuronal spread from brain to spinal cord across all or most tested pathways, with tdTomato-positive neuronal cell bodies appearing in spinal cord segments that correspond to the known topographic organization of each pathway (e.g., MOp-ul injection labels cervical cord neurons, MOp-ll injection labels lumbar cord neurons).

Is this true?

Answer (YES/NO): NO